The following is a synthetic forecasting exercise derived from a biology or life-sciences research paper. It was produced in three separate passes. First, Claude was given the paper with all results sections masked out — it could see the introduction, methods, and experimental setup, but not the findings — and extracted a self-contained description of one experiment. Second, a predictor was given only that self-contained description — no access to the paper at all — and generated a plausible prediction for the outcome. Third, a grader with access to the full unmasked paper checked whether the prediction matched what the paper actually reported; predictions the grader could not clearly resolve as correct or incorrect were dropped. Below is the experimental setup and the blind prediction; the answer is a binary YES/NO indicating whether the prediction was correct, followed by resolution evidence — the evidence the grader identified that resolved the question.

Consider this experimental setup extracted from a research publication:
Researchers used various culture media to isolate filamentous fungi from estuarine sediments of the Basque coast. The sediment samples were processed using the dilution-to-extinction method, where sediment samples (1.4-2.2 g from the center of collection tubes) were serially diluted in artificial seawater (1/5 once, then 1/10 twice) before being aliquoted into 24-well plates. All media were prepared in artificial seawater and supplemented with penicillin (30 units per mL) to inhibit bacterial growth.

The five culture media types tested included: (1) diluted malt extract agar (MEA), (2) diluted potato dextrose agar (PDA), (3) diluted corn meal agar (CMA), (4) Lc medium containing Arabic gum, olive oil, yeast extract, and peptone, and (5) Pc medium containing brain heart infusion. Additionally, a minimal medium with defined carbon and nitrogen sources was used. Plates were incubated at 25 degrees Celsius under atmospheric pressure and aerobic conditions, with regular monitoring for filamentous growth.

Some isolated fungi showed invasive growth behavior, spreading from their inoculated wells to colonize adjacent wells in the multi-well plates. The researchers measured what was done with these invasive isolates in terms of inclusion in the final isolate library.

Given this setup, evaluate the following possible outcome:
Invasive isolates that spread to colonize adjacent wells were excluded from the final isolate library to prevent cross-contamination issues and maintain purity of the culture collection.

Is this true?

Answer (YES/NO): YES